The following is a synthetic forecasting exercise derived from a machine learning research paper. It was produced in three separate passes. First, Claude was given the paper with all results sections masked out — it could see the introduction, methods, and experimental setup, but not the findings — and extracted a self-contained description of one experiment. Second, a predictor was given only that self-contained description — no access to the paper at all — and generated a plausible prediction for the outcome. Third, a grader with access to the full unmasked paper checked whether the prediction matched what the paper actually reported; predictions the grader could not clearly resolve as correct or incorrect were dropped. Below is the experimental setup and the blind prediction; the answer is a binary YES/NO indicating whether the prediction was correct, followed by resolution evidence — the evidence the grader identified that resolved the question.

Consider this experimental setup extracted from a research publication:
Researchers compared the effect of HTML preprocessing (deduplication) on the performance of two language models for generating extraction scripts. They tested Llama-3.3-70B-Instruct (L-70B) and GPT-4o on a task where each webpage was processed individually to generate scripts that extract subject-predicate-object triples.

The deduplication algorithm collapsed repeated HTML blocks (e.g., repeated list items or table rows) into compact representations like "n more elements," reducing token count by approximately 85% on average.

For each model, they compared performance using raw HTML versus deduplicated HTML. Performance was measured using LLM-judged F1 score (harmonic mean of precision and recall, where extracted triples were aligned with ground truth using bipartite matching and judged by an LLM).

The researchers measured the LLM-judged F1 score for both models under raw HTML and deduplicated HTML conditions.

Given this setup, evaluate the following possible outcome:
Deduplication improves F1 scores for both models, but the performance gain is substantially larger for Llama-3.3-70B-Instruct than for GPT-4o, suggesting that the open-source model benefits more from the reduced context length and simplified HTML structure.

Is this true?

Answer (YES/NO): YES